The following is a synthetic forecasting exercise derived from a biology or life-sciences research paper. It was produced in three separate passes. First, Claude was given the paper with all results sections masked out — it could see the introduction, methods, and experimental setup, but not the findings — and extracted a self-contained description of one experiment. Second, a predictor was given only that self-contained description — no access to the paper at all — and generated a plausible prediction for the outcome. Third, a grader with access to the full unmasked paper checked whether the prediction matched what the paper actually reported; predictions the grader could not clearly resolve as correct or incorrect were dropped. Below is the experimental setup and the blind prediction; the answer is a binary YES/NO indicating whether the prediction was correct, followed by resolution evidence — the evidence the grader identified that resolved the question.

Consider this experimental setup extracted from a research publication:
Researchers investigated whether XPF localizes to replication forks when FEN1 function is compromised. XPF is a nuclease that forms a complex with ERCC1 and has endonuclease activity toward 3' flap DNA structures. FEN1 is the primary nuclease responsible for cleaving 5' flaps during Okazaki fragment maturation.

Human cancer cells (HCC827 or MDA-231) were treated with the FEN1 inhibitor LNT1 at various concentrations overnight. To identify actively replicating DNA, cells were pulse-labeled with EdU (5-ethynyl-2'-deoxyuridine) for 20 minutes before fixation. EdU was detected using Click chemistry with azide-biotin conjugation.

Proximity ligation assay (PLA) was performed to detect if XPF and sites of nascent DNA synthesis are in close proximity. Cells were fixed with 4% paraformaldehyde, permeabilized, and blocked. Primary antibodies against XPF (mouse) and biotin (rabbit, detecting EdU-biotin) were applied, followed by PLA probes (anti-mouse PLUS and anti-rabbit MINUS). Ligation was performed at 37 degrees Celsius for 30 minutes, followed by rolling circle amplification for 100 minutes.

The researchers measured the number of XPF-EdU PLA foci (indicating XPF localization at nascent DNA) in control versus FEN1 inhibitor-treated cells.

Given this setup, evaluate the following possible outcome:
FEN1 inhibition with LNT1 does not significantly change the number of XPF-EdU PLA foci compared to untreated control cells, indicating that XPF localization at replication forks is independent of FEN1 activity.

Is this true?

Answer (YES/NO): NO